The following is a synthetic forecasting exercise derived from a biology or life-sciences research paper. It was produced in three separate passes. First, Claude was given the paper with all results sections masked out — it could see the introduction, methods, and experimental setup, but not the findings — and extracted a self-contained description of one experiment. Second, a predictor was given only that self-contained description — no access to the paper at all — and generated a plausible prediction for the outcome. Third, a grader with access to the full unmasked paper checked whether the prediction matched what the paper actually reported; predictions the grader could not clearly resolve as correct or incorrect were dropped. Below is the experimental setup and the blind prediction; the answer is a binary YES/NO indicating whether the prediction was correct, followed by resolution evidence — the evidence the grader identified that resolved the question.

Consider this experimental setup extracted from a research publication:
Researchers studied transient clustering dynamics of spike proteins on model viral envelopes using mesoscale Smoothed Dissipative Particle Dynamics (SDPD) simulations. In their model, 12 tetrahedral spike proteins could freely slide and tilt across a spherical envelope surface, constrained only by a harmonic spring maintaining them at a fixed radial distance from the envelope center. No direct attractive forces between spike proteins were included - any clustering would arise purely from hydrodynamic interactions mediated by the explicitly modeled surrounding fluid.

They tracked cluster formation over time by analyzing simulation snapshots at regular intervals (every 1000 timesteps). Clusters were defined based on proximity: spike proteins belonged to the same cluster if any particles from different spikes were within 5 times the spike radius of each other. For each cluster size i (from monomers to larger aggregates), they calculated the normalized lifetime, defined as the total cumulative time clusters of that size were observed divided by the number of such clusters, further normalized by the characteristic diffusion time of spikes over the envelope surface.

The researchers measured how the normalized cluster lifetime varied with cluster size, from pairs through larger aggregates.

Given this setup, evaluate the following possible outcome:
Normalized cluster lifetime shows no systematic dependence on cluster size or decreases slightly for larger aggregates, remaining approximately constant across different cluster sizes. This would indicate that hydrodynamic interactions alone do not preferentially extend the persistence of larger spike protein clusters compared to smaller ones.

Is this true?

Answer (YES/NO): NO